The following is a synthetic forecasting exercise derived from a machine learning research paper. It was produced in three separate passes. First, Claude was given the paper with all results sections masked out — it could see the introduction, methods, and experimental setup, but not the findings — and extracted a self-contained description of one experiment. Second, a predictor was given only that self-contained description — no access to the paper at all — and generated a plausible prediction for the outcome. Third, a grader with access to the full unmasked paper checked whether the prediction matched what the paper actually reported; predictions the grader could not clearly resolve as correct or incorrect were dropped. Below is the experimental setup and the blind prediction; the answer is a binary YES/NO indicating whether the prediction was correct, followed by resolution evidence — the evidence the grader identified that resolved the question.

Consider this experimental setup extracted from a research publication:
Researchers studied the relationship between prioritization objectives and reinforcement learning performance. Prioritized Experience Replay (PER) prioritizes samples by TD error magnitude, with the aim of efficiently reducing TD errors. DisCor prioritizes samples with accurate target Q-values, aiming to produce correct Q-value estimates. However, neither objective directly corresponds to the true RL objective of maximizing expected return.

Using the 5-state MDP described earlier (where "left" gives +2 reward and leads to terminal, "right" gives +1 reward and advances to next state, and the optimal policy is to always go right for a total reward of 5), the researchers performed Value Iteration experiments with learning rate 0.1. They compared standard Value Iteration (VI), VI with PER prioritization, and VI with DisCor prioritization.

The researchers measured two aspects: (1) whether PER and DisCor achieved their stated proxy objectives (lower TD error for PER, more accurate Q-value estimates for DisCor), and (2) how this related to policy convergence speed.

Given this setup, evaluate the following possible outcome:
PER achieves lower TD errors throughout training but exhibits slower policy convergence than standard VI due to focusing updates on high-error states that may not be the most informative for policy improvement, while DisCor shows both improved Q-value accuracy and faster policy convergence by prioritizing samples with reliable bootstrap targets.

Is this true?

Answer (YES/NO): NO